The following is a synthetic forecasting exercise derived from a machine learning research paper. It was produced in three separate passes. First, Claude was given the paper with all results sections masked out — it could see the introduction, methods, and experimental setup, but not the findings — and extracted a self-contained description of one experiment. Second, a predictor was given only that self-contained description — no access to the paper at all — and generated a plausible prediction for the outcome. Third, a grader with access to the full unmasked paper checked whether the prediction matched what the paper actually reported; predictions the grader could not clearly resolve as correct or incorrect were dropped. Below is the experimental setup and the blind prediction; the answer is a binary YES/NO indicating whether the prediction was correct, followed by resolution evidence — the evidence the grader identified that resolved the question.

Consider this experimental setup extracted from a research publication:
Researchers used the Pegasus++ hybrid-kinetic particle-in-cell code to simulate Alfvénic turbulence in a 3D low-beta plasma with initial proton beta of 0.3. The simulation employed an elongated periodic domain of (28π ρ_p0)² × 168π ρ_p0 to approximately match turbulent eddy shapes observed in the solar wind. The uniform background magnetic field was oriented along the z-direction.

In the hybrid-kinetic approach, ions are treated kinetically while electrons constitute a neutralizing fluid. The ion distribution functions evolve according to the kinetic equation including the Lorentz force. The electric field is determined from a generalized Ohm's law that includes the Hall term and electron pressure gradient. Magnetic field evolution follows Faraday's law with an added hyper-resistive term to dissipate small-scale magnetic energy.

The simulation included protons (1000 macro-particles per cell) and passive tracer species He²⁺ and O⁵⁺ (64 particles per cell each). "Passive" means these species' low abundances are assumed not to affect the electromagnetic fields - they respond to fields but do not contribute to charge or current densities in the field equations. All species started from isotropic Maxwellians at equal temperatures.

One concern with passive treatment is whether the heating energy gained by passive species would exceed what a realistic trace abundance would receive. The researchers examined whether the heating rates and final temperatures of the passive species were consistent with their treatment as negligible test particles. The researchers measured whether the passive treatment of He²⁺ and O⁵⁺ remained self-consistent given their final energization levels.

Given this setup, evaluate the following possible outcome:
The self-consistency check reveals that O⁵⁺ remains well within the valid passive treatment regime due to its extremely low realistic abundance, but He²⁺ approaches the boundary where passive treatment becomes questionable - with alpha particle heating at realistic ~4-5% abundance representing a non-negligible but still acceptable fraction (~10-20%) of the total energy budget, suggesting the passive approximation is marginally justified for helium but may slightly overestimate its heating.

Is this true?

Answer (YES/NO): NO